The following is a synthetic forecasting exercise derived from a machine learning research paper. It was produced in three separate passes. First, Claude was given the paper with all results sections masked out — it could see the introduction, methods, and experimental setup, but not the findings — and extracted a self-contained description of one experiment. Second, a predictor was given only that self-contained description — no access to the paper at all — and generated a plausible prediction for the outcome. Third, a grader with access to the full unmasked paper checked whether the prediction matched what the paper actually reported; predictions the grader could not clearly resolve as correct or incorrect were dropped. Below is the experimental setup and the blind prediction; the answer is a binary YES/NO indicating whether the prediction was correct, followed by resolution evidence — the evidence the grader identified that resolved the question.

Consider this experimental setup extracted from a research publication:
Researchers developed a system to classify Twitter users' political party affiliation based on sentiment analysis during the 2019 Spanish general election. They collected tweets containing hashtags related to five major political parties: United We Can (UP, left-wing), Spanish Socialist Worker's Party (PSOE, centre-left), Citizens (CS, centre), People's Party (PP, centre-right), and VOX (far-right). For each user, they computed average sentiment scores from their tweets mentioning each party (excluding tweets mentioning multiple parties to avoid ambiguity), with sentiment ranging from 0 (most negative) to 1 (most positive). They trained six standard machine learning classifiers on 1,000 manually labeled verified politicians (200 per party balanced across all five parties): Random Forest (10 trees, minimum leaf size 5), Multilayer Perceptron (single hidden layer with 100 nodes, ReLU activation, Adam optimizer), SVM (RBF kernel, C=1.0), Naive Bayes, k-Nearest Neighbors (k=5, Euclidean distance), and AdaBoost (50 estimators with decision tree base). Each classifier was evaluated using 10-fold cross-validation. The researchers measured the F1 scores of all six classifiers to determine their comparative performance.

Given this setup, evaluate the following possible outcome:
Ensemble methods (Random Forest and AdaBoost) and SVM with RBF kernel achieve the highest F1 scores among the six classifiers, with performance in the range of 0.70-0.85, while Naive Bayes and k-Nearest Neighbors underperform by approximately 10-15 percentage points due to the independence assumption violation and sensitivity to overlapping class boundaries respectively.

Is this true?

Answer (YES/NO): NO